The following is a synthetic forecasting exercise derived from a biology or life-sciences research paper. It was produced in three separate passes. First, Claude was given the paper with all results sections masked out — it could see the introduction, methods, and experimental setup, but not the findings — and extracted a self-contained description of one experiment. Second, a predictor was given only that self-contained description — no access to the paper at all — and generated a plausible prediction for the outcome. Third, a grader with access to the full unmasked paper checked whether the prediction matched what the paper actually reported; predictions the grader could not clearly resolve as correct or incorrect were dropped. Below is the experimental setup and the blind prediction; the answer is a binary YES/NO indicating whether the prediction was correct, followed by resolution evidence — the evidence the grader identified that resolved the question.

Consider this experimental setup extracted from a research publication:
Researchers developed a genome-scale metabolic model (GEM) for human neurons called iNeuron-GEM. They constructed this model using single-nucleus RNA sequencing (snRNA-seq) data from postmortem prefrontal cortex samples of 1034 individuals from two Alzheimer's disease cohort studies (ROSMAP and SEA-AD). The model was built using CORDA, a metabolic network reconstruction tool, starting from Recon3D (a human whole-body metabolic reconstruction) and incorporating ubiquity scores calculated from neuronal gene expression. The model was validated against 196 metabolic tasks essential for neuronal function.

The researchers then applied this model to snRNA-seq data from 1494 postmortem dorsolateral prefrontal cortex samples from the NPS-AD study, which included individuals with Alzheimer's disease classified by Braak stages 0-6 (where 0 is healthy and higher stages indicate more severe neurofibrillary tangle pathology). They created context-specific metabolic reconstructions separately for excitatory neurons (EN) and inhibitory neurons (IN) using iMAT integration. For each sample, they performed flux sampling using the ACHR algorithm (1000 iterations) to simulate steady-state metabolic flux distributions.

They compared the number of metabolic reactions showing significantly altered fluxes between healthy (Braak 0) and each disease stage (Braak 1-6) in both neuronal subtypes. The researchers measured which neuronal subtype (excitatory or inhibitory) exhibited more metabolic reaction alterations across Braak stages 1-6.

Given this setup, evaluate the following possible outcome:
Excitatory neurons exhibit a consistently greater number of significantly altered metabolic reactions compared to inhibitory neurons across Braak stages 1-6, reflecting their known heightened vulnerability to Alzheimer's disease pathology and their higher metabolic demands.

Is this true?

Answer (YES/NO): YES